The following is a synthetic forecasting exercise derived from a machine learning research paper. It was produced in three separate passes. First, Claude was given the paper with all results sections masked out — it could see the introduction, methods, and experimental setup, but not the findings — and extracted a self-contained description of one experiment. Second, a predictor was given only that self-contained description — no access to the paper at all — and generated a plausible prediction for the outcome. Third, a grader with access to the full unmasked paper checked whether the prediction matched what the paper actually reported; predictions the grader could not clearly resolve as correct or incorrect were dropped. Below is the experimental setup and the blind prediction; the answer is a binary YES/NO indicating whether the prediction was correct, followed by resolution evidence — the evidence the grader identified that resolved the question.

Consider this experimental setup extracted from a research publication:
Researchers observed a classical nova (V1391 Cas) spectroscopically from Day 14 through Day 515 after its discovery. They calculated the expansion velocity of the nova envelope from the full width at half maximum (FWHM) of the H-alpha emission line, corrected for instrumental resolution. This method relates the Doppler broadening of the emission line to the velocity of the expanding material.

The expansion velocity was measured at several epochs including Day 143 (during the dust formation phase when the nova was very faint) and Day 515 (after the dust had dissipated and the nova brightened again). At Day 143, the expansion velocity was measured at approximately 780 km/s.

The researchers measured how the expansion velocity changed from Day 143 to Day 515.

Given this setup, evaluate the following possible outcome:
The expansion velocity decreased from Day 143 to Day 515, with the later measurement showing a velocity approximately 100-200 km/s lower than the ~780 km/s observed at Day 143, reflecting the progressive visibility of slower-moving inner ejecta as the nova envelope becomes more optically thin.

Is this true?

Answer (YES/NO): NO